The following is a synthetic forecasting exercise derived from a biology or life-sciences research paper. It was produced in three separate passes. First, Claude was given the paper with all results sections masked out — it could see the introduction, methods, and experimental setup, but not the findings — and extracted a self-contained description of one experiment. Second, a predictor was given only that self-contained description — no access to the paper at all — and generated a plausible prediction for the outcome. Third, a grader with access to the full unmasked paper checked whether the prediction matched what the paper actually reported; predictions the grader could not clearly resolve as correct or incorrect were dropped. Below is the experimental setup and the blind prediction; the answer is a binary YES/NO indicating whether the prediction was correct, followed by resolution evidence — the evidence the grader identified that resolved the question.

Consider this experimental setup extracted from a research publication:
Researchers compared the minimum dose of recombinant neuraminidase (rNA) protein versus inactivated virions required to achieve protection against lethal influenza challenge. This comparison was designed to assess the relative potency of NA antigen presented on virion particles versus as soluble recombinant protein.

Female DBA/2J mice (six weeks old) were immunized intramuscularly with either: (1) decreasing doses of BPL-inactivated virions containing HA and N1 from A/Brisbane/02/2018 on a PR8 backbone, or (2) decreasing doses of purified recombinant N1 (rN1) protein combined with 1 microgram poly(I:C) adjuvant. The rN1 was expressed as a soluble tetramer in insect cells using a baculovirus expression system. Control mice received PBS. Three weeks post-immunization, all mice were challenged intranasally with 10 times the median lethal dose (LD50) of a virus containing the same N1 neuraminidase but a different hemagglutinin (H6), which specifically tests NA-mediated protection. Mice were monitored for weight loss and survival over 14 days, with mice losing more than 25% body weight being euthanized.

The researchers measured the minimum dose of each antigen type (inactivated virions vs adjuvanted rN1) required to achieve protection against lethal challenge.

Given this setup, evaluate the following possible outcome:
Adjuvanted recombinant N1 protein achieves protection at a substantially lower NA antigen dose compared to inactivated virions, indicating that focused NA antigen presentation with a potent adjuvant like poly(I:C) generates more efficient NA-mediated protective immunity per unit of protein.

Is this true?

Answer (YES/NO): NO